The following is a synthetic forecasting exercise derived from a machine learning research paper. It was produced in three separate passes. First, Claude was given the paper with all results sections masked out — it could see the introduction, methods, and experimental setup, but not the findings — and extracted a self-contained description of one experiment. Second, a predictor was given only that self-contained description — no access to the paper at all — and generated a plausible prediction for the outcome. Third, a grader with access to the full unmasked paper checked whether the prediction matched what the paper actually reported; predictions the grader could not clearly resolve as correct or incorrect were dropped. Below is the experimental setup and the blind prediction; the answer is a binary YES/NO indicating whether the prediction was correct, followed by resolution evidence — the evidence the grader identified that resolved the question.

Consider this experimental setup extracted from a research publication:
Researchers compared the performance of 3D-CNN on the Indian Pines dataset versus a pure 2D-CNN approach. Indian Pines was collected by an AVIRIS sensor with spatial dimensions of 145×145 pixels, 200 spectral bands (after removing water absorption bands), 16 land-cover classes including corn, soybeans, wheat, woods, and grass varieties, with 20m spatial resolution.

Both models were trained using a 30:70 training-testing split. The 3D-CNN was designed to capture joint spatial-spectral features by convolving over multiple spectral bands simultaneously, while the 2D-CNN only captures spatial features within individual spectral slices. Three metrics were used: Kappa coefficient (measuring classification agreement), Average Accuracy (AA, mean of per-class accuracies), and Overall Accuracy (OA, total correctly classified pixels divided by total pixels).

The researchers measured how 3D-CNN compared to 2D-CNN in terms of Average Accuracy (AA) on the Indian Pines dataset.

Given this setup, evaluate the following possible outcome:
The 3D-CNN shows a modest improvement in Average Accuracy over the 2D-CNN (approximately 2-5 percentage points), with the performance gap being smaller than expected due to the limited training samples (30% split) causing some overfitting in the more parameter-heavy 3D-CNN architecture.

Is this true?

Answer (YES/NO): NO